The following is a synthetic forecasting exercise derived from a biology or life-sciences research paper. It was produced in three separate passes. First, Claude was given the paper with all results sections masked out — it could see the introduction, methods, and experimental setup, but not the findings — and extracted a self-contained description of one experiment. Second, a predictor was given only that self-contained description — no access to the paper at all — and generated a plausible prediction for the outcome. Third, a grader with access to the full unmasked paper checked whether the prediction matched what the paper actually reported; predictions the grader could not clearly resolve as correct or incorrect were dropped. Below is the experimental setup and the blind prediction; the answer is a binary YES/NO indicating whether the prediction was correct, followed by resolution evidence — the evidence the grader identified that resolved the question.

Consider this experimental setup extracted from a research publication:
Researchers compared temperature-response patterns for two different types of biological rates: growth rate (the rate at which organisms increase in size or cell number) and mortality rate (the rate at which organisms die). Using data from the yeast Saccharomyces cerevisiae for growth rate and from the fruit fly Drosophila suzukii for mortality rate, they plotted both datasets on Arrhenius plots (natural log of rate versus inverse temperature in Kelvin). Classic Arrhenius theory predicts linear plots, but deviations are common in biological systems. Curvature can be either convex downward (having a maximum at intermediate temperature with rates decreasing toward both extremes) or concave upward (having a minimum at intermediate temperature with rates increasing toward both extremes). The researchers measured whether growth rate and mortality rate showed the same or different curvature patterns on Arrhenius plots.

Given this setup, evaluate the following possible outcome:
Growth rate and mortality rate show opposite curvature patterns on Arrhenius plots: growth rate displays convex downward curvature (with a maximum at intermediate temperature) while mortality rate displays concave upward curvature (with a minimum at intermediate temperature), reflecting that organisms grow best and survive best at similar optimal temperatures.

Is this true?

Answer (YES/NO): YES